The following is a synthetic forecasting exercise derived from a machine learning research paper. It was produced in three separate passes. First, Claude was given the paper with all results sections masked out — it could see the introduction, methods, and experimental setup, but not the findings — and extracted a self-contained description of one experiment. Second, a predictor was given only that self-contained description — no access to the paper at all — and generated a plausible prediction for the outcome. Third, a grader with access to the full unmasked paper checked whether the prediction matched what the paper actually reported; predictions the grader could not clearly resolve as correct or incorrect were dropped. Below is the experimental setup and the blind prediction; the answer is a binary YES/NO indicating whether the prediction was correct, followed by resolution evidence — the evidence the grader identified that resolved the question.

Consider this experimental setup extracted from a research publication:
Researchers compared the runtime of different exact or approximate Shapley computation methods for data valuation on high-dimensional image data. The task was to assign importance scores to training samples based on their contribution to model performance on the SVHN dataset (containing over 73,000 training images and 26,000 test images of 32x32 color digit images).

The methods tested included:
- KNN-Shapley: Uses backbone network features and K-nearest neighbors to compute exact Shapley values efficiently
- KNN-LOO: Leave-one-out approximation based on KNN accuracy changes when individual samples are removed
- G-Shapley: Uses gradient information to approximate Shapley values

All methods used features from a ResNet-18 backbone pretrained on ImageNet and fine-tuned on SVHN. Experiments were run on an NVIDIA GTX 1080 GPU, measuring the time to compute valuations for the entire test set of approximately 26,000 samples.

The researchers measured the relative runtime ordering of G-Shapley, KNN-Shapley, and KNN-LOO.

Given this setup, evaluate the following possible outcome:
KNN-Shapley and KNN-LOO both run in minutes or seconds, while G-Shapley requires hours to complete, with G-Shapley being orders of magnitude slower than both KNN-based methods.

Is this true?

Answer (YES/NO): NO